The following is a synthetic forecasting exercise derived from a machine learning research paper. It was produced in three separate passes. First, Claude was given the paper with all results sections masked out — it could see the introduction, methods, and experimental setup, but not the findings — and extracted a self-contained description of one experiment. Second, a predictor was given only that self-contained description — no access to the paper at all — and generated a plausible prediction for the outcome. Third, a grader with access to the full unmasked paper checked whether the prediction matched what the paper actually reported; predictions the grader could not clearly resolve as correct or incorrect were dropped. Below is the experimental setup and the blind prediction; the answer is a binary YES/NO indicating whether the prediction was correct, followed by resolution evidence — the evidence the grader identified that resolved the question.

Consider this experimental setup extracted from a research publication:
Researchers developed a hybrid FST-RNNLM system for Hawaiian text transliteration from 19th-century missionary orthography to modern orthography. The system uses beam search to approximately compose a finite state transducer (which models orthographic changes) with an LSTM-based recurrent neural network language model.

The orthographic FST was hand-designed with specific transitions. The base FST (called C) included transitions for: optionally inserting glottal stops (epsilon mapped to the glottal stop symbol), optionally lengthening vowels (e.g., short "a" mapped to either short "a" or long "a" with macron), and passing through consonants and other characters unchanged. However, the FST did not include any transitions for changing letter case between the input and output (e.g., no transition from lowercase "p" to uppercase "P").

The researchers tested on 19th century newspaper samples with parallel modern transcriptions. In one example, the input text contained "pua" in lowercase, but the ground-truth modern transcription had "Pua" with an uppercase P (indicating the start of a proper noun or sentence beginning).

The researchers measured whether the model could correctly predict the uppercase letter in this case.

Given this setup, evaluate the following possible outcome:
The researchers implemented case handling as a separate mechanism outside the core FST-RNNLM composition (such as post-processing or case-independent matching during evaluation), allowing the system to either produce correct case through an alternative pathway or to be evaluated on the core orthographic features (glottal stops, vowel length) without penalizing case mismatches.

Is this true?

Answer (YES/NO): NO